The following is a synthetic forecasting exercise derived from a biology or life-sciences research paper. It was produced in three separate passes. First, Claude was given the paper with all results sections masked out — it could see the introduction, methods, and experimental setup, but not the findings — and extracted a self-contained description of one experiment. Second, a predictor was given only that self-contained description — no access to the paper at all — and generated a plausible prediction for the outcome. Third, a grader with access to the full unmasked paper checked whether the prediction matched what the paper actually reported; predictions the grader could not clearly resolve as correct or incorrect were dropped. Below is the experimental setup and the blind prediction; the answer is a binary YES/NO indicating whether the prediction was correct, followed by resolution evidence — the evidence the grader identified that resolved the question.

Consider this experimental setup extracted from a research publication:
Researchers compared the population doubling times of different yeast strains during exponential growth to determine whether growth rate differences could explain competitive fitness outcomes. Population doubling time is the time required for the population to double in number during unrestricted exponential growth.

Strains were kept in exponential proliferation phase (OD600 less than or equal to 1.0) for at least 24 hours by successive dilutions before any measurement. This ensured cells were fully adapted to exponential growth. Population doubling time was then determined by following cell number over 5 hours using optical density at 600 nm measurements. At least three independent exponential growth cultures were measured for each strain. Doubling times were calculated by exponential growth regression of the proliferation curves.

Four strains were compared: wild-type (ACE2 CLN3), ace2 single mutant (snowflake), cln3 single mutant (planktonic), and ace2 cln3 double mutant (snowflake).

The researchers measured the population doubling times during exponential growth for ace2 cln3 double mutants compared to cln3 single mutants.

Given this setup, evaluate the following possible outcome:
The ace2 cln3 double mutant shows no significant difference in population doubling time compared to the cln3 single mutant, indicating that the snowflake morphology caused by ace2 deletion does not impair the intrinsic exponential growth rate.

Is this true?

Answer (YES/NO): YES